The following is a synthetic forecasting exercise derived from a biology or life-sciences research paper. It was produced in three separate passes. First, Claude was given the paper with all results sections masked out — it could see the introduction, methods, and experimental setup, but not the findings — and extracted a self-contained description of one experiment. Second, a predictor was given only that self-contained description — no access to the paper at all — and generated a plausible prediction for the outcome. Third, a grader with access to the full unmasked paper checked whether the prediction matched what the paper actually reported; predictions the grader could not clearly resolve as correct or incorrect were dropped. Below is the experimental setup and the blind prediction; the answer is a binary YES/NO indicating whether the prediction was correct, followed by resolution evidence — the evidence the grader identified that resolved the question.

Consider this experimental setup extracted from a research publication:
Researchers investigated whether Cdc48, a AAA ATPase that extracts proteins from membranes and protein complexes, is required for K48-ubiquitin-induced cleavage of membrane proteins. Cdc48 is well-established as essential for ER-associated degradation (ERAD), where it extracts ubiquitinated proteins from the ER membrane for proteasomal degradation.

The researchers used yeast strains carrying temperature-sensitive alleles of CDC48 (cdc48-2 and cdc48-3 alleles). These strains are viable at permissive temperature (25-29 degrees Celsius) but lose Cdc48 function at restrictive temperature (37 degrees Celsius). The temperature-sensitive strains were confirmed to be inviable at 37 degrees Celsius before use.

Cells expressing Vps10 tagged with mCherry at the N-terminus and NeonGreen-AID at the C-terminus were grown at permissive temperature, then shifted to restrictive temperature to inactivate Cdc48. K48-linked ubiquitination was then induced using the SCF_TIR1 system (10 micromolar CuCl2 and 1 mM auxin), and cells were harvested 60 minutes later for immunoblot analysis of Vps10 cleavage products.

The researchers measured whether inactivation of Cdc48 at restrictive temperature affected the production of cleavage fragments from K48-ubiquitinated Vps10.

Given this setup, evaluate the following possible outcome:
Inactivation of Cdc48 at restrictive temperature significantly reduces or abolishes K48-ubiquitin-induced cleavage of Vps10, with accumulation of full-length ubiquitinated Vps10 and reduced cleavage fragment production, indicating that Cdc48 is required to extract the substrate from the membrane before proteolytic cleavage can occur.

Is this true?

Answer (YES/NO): NO